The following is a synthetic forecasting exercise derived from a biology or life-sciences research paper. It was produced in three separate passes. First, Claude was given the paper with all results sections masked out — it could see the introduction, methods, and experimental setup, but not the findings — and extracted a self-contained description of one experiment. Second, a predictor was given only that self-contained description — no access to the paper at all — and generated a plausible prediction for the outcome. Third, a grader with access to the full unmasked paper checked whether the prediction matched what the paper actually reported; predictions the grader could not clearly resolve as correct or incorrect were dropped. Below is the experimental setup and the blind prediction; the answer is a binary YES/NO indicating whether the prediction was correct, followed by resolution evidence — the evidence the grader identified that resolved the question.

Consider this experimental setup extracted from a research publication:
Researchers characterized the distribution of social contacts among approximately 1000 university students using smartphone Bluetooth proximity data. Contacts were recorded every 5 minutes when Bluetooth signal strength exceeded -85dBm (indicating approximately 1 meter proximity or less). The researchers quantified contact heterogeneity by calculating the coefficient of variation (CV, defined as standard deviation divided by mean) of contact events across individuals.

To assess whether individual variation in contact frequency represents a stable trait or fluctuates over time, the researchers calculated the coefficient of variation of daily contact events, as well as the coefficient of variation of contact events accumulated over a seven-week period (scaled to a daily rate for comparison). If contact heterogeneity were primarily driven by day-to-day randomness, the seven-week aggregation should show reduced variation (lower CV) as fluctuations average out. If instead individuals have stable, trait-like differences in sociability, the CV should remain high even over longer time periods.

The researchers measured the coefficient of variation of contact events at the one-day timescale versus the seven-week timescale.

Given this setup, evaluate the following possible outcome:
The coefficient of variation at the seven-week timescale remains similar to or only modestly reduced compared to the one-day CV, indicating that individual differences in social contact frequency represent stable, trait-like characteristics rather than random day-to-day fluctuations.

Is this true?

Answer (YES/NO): YES